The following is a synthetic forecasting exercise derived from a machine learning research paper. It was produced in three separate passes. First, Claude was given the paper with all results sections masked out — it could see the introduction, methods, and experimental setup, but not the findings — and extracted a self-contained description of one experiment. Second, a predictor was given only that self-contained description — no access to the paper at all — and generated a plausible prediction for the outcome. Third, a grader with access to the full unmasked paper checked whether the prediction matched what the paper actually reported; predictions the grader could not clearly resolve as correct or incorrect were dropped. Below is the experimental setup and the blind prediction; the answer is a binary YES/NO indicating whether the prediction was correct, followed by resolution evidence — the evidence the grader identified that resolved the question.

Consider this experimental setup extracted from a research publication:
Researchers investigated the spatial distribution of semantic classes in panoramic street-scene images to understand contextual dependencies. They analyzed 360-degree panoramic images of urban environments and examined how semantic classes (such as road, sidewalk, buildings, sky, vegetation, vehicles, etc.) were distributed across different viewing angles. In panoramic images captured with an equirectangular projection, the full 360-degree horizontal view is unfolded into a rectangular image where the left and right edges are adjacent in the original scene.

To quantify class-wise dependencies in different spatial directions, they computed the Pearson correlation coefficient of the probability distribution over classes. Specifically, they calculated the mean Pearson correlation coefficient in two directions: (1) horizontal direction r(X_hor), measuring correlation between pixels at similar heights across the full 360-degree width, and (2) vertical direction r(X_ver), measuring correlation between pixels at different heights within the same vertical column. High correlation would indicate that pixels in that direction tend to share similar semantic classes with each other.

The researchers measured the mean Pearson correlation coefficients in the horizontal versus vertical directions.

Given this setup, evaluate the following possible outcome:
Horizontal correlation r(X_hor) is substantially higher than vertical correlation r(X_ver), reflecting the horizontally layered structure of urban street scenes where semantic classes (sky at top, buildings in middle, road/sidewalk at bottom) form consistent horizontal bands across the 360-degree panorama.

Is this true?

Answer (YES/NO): YES